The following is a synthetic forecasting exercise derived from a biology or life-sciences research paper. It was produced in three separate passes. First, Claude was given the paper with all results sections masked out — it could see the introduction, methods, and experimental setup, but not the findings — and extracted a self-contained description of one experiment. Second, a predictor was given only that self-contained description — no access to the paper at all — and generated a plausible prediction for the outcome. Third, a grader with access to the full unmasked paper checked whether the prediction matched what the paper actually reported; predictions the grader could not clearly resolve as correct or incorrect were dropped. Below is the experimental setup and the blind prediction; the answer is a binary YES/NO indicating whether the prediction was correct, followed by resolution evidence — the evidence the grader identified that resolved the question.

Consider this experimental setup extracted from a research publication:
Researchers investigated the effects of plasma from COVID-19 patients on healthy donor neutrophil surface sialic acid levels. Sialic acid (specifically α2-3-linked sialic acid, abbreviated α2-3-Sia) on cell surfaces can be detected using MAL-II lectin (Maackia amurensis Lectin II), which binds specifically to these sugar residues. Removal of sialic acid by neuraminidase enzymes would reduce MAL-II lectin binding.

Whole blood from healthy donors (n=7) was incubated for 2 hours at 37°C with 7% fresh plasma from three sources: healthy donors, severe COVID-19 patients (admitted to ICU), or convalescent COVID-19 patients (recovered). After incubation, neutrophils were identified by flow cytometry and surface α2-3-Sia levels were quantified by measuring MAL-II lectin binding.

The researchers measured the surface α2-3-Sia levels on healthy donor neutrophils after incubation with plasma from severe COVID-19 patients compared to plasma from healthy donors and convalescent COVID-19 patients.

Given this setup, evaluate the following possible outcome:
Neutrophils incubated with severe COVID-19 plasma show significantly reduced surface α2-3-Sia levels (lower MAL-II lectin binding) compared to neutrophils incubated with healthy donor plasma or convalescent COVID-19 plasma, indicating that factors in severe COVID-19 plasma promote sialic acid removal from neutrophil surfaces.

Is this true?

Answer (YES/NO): YES